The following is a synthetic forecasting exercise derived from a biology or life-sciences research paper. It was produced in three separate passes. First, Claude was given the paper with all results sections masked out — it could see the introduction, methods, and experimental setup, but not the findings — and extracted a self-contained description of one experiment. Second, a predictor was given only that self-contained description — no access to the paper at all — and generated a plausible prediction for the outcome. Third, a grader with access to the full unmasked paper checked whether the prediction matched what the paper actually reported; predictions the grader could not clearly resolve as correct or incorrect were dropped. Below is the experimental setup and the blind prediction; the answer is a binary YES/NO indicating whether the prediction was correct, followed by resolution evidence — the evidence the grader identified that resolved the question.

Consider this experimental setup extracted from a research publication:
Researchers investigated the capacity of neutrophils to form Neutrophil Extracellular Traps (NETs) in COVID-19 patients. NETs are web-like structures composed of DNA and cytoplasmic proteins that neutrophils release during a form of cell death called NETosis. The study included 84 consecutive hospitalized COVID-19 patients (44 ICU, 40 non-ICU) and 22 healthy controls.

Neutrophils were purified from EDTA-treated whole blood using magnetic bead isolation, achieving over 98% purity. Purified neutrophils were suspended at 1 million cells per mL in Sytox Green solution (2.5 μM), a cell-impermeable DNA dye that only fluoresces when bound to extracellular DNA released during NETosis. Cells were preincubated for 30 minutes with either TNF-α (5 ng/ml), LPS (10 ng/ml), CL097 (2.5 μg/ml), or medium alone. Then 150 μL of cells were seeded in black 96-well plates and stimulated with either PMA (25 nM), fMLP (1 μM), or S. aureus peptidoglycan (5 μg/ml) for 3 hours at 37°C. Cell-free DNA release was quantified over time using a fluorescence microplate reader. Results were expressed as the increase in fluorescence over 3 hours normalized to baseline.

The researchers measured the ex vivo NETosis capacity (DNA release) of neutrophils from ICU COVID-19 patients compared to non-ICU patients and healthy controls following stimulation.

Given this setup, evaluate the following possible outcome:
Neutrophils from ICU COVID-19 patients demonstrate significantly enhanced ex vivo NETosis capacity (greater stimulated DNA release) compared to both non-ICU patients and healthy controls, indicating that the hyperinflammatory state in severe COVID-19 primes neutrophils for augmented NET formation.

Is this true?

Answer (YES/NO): NO